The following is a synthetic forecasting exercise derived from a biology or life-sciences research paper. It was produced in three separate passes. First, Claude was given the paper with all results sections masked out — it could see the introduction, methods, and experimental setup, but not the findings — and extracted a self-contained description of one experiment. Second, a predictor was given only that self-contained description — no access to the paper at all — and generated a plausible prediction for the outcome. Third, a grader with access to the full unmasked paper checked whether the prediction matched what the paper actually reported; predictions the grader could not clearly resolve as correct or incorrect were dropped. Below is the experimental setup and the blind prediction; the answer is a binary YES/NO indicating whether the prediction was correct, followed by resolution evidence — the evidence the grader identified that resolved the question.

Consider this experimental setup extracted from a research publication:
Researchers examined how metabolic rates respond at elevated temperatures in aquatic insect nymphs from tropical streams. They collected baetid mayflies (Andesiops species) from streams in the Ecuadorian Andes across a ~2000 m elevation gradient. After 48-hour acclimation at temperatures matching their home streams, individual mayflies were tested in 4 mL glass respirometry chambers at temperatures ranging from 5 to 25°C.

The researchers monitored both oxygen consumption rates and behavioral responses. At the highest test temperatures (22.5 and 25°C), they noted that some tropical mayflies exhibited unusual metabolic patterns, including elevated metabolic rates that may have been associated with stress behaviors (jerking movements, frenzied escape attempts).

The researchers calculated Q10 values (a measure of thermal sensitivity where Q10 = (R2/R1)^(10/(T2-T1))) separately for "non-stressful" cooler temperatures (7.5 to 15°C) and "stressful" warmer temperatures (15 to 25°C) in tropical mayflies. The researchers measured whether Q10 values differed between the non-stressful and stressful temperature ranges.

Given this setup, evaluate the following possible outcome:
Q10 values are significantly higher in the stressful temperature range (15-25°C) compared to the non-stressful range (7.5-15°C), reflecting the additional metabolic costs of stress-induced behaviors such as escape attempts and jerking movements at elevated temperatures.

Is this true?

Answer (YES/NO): NO